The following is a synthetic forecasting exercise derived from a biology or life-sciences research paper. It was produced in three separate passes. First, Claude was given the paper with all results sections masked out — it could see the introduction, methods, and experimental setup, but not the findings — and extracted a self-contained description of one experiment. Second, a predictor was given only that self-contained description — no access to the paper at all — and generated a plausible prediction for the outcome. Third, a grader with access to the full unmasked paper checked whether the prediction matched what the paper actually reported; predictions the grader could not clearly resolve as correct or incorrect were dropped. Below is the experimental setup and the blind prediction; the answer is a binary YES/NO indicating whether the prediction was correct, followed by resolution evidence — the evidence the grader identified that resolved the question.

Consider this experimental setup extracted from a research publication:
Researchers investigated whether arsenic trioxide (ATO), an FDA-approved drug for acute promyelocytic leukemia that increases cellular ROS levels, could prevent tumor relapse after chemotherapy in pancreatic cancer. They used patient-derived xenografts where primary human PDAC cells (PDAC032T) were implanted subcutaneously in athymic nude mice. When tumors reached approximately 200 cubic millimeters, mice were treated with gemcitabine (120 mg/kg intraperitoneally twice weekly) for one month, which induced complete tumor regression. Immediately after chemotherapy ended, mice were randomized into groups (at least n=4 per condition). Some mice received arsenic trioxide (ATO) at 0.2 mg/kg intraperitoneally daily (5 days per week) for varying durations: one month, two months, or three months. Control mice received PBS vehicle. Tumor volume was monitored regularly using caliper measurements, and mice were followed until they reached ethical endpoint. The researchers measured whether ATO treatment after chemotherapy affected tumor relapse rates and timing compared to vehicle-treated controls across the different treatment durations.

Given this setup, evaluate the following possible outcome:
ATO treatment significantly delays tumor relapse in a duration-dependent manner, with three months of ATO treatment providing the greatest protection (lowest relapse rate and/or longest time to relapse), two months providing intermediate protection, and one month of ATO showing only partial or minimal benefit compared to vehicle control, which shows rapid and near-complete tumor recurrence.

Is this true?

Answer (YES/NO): NO